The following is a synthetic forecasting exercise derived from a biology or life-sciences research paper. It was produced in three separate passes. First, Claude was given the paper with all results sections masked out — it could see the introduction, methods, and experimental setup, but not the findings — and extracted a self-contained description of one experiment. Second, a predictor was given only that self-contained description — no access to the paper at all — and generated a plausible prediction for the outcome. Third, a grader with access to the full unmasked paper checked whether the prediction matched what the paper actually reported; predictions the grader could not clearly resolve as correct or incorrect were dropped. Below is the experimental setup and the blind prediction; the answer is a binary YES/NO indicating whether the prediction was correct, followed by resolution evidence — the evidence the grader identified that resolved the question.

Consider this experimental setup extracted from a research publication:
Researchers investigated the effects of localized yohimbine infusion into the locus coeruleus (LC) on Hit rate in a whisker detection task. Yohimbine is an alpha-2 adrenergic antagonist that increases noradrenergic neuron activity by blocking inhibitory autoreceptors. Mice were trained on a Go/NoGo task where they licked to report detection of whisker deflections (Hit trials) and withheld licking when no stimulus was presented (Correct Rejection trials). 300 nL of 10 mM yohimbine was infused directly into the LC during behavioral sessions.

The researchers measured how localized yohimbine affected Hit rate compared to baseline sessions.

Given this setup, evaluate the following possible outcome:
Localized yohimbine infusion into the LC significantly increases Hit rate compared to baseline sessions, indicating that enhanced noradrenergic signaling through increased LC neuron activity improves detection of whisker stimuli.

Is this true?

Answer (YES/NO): NO